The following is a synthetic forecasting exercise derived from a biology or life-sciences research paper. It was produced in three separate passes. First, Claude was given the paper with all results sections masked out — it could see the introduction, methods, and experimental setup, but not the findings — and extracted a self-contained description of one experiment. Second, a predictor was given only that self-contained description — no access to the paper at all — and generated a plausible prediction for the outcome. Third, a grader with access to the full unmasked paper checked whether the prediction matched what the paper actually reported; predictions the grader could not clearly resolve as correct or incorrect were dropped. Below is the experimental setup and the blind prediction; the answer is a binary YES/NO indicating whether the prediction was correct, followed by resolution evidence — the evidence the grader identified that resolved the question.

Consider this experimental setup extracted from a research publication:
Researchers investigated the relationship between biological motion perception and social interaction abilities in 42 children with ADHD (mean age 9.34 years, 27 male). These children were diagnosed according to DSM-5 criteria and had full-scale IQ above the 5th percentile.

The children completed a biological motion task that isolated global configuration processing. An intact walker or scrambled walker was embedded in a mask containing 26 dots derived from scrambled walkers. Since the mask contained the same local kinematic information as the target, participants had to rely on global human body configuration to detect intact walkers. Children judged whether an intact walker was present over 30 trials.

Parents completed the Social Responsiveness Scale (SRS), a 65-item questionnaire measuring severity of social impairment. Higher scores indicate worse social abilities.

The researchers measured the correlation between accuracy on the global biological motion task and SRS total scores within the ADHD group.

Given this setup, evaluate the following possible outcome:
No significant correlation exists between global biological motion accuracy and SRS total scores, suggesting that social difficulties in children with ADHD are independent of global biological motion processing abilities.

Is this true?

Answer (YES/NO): YES